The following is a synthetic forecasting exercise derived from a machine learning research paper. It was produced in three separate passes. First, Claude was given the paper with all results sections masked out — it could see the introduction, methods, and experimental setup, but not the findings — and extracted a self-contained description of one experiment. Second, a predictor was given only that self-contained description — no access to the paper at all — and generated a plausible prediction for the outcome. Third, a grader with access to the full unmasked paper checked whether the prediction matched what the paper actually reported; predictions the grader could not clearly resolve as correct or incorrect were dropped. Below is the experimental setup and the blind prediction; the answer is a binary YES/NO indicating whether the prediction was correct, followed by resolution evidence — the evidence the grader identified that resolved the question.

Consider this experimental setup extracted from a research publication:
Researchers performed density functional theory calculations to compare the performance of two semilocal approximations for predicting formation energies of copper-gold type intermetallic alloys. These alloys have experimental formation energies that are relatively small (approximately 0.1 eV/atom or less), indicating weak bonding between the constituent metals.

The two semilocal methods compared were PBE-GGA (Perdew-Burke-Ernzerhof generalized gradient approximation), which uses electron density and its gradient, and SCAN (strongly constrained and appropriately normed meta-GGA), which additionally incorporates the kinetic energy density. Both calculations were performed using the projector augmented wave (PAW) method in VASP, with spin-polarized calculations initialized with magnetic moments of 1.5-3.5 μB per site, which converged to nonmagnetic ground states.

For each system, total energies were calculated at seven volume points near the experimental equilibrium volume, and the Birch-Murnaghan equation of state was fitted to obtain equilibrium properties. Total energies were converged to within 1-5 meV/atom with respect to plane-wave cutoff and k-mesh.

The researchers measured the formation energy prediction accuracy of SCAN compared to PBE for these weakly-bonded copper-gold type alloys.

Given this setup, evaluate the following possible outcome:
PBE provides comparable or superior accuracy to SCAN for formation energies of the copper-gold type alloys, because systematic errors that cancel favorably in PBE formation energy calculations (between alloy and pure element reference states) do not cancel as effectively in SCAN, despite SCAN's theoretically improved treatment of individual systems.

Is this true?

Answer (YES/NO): YES